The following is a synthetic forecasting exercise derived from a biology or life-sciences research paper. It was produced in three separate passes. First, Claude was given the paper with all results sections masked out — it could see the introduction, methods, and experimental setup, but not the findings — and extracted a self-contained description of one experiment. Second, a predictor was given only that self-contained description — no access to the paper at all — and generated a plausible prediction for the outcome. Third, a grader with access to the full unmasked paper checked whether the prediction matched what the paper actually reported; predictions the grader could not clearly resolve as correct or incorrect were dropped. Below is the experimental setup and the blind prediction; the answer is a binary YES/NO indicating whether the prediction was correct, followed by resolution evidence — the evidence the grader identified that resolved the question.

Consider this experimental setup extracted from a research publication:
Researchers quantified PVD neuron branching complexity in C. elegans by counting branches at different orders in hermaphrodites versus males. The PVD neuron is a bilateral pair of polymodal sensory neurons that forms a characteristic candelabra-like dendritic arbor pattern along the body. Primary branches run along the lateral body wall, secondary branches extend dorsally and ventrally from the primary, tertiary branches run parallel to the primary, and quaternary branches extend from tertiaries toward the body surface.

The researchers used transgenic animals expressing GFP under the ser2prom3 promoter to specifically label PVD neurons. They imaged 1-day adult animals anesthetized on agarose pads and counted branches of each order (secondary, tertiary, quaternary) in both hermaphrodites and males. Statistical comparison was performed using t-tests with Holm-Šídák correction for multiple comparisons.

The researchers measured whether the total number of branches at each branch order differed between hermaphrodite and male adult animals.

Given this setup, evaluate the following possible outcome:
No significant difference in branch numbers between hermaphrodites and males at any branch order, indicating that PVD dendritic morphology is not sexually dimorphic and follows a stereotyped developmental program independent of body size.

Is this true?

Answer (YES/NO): NO